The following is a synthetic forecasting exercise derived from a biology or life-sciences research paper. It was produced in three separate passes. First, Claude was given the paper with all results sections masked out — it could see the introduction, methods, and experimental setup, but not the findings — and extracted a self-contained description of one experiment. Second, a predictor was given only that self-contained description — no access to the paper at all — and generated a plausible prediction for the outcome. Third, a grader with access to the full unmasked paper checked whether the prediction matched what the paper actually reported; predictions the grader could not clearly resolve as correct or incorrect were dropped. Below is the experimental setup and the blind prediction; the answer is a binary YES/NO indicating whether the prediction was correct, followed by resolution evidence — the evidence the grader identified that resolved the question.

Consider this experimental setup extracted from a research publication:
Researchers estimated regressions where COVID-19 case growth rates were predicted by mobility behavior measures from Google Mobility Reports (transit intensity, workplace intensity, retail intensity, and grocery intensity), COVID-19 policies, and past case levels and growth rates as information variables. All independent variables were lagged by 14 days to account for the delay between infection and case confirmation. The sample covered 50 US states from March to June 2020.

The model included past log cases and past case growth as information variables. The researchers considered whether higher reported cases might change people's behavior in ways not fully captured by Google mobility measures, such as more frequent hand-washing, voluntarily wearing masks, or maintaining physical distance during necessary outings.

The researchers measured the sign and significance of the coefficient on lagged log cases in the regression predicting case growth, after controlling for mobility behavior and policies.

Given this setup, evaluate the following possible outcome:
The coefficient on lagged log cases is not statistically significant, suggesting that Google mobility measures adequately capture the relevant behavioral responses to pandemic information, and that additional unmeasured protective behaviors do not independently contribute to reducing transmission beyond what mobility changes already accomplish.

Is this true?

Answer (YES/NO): NO